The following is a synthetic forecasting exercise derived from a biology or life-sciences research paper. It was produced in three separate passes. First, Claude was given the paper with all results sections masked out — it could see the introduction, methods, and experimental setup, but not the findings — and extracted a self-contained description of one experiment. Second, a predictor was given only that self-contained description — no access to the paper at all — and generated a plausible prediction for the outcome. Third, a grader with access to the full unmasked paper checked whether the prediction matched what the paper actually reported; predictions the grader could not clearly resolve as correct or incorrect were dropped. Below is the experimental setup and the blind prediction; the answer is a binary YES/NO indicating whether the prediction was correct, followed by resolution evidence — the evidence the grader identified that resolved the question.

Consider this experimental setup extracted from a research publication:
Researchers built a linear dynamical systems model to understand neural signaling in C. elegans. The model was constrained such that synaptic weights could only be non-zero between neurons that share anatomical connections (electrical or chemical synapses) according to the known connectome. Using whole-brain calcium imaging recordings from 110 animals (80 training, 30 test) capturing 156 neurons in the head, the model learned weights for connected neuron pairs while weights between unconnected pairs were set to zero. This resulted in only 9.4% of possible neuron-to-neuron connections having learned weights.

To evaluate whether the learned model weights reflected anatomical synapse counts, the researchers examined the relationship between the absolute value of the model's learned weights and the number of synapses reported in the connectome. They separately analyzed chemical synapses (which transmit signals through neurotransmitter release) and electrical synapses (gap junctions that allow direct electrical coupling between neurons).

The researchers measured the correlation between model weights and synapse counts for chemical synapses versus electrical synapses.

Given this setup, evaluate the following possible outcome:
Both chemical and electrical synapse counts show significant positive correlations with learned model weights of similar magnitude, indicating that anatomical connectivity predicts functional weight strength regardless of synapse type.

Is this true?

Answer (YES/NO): NO